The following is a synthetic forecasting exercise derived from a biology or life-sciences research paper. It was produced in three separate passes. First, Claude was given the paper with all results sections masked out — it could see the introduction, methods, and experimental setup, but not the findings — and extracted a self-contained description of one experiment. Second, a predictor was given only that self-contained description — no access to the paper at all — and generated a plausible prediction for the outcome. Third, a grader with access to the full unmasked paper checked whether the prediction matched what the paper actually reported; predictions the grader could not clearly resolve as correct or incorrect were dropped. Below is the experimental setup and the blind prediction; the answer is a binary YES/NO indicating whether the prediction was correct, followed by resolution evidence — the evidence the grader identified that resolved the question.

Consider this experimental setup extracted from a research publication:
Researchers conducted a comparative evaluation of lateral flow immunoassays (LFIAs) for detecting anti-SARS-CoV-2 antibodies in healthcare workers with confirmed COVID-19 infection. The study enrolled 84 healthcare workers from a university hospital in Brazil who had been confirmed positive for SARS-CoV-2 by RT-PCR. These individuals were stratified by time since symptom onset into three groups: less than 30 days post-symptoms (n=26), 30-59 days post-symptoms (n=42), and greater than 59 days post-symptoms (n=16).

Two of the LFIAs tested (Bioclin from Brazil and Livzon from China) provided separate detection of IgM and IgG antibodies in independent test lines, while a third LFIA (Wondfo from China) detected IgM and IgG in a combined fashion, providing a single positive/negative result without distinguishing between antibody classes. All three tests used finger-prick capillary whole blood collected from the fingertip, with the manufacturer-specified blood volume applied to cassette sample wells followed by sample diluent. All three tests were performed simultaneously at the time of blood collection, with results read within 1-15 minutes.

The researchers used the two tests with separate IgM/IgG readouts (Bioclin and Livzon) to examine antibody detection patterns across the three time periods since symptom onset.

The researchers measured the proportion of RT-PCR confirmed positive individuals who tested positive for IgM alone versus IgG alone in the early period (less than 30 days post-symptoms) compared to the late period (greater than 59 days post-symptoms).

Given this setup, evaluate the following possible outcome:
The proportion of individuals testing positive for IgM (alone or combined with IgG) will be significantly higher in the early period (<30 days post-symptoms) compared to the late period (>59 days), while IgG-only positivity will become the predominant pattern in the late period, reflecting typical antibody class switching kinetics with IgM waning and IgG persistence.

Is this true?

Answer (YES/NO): NO